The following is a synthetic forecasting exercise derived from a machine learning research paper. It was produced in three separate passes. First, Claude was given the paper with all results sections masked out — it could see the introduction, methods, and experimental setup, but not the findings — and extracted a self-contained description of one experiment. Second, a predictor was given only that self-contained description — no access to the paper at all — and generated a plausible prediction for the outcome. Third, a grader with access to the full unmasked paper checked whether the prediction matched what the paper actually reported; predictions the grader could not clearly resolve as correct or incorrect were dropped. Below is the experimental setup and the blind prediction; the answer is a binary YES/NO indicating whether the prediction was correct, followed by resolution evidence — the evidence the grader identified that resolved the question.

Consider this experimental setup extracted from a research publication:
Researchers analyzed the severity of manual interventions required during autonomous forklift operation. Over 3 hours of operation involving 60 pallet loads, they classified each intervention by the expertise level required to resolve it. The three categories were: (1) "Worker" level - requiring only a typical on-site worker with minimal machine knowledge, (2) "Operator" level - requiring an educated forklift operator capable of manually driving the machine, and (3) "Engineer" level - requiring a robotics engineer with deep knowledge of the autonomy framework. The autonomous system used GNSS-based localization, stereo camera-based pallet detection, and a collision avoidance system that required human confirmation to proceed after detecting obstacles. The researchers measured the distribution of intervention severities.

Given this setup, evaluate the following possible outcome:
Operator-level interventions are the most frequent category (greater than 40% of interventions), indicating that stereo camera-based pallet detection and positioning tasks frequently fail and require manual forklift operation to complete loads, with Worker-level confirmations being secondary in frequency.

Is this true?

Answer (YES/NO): NO